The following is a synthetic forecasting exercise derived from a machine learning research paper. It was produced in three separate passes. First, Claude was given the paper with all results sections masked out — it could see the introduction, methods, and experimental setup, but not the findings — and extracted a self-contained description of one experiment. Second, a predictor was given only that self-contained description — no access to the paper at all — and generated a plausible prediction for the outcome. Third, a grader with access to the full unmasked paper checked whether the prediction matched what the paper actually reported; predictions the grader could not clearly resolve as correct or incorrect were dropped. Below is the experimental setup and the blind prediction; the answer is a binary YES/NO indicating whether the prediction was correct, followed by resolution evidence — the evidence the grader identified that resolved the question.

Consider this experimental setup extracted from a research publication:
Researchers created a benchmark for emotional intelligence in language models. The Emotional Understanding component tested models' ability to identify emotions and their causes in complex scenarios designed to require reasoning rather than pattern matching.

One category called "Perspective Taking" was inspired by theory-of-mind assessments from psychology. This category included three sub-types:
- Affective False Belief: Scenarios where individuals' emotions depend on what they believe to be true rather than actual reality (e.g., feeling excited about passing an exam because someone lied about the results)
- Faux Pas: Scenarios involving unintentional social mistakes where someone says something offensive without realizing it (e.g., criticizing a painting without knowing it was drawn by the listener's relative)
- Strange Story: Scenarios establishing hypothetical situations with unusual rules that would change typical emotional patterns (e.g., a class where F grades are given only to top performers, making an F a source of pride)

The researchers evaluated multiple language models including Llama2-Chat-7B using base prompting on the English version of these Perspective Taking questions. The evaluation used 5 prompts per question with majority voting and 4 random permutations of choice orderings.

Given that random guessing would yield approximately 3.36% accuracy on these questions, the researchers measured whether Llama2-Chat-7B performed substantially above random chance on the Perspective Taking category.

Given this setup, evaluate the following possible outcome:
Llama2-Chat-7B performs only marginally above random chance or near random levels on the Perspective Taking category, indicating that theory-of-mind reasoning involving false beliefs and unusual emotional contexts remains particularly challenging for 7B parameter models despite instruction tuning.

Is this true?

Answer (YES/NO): NO